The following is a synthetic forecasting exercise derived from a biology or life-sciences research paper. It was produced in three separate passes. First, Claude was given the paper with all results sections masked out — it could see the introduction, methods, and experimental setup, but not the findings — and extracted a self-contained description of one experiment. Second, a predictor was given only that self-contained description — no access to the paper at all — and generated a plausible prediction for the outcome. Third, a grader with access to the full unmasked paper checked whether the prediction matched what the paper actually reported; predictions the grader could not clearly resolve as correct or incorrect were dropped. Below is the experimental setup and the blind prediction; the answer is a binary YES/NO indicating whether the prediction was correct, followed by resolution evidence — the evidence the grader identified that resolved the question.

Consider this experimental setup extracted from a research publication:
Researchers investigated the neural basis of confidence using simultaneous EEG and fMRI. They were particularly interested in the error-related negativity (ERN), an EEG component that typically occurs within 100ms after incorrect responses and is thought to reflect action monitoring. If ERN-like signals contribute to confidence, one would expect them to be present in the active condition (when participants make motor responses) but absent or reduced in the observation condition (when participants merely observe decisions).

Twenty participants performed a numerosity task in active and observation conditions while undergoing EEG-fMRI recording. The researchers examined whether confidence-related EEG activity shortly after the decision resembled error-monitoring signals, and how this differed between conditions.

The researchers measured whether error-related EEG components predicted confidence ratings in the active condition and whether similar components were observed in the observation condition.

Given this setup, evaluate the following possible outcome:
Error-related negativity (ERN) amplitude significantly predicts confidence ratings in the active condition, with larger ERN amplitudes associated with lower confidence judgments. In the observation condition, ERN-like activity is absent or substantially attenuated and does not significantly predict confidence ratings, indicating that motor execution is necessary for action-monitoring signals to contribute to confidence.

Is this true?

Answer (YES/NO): YES